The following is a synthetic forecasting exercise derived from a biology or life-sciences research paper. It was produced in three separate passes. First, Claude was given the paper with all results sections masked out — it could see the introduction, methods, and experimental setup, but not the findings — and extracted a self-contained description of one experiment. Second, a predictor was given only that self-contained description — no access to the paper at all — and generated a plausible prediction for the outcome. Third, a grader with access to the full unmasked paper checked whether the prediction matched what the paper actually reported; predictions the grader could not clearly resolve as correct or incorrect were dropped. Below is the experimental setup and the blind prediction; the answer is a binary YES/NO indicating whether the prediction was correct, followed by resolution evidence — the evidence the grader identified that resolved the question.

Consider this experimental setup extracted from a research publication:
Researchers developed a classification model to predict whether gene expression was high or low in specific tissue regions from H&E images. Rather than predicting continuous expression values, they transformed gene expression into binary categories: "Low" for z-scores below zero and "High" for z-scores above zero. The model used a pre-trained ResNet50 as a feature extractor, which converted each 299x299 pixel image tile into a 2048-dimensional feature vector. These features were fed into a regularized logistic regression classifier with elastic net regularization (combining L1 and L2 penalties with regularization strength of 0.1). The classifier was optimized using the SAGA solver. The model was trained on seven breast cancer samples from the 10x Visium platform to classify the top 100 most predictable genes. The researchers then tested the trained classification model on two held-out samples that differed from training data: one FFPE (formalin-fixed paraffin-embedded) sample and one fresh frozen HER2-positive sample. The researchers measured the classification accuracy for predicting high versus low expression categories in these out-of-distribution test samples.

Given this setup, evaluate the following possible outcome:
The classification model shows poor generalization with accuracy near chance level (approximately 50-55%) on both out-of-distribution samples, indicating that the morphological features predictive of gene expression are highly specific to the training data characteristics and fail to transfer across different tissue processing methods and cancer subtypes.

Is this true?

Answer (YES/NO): NO